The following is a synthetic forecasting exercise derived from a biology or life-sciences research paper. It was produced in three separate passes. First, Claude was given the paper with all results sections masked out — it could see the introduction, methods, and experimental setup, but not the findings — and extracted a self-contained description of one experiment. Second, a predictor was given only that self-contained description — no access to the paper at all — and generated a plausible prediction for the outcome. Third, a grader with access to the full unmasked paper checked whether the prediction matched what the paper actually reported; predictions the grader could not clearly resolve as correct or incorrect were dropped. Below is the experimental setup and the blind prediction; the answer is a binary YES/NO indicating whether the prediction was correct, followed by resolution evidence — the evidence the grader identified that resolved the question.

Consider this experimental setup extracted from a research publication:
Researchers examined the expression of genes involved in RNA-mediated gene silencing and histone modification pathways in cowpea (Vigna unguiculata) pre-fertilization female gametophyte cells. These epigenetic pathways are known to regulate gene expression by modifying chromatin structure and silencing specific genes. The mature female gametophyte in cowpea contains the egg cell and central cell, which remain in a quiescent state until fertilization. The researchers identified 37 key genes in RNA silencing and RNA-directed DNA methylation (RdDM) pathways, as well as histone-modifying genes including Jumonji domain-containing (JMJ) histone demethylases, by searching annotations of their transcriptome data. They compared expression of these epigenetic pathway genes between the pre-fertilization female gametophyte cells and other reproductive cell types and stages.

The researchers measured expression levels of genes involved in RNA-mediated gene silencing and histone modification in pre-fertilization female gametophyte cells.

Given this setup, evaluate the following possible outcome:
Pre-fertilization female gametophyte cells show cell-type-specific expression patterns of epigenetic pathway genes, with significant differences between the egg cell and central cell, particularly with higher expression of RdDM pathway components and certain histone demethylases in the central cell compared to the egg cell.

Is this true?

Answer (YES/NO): NO